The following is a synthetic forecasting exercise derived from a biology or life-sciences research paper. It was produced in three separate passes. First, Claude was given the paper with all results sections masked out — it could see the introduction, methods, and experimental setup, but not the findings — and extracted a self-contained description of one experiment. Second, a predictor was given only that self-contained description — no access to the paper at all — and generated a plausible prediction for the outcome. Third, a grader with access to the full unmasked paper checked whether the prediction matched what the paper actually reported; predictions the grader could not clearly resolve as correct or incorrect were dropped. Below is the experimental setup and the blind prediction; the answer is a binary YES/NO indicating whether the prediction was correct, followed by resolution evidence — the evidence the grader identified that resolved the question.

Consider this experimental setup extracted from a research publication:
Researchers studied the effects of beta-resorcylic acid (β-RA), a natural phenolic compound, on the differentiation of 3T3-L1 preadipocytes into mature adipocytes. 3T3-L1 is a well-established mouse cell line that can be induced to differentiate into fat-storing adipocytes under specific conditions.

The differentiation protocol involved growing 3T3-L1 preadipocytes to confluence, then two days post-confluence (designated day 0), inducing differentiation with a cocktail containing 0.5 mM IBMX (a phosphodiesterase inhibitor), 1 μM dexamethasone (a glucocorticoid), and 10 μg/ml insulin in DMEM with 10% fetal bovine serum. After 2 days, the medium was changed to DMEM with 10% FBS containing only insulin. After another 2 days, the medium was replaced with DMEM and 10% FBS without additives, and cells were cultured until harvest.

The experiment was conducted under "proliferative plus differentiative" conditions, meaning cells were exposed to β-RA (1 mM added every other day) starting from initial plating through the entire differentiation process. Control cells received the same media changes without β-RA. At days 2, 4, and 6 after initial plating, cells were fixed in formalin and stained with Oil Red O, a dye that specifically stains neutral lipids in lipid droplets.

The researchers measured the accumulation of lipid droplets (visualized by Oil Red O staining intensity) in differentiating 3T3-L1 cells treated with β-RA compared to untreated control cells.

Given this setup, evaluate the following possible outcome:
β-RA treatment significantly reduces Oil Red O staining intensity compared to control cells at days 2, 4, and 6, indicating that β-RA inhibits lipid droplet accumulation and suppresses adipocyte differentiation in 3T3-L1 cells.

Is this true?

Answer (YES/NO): YES